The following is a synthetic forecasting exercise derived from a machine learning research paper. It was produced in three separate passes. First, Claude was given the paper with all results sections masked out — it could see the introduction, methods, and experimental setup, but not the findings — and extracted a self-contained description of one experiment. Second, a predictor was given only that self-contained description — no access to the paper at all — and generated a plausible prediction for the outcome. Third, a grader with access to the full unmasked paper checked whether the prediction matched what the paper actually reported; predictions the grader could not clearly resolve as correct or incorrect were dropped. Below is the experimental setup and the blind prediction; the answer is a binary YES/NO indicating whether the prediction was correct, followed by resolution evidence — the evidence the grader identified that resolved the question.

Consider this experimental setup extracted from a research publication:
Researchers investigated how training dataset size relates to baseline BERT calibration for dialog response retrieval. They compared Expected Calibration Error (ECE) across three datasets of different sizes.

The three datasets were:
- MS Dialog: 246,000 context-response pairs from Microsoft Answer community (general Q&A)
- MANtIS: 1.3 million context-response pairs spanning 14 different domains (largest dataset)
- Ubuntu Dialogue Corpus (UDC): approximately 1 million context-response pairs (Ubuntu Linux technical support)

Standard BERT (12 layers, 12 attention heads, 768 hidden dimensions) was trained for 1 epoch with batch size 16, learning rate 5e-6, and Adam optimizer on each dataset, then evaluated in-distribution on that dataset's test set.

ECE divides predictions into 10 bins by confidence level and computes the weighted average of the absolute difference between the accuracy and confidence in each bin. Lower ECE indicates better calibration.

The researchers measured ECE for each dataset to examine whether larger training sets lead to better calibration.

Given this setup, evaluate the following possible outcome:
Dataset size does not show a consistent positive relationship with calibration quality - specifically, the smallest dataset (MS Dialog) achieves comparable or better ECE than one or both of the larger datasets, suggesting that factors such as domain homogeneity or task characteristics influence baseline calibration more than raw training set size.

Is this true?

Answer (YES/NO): YES